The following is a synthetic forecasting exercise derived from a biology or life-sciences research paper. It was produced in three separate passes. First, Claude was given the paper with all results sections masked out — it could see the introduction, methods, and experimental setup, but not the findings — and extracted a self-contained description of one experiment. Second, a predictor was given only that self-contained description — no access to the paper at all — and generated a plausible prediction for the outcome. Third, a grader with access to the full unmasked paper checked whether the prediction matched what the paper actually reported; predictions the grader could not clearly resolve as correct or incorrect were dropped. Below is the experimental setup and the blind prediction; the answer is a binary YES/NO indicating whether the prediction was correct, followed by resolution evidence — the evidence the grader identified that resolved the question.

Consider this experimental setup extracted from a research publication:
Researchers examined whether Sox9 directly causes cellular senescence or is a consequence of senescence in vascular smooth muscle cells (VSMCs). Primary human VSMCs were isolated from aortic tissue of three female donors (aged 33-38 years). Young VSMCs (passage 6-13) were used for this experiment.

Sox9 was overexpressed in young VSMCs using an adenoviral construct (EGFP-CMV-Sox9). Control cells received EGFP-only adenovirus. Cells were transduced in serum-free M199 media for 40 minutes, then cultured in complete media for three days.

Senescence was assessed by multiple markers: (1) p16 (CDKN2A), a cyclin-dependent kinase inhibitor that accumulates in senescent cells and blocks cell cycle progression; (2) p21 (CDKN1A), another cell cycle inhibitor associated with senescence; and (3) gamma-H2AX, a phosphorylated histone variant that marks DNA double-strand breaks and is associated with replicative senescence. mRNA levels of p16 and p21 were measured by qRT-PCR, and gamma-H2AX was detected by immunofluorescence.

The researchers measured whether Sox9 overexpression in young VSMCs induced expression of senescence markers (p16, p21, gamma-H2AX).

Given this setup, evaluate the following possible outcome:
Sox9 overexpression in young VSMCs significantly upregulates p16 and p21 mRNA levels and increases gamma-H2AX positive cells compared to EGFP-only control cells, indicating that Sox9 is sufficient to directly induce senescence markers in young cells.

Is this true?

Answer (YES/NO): NO